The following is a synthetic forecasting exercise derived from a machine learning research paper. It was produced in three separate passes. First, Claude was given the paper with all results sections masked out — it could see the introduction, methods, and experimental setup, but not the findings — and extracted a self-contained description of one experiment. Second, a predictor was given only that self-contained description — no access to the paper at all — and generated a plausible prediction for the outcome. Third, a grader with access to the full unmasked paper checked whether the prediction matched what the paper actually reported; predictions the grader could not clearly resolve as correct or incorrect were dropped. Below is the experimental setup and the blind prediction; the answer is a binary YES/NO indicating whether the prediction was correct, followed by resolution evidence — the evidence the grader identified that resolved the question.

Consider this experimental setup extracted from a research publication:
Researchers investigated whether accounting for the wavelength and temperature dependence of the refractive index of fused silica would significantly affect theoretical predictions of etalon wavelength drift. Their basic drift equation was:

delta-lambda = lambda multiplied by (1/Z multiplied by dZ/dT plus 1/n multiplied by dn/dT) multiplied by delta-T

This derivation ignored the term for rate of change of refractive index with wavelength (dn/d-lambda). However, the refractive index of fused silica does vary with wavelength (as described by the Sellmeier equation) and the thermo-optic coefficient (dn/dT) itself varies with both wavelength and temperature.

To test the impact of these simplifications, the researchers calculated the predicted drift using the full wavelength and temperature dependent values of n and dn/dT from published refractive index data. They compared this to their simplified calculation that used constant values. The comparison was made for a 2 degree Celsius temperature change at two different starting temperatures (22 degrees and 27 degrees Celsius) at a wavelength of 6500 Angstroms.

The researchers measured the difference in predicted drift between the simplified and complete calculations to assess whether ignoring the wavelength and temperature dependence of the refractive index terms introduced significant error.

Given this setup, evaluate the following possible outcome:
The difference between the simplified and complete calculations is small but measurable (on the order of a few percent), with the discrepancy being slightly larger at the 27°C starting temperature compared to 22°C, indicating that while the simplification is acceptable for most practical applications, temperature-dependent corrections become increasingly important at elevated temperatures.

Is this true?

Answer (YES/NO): NO